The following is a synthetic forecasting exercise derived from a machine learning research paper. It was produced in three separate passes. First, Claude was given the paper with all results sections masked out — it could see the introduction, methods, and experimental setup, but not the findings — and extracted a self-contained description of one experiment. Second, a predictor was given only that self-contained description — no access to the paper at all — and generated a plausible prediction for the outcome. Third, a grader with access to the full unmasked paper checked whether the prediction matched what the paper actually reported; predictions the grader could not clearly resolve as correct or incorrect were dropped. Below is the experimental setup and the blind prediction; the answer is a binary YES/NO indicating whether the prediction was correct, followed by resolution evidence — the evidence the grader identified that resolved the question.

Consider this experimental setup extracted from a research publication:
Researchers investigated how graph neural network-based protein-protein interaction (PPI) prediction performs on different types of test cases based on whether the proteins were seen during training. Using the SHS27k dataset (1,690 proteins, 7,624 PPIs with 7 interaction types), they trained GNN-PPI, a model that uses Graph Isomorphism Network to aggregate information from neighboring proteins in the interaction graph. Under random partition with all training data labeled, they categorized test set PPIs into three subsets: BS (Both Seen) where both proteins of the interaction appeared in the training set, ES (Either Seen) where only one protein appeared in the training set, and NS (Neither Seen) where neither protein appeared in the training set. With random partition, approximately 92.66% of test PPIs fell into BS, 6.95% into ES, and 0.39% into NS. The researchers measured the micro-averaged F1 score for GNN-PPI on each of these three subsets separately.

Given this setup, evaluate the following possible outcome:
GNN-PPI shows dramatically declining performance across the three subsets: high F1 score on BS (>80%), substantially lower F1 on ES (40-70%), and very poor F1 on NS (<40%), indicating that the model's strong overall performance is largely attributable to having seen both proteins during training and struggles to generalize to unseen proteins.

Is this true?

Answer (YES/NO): NO